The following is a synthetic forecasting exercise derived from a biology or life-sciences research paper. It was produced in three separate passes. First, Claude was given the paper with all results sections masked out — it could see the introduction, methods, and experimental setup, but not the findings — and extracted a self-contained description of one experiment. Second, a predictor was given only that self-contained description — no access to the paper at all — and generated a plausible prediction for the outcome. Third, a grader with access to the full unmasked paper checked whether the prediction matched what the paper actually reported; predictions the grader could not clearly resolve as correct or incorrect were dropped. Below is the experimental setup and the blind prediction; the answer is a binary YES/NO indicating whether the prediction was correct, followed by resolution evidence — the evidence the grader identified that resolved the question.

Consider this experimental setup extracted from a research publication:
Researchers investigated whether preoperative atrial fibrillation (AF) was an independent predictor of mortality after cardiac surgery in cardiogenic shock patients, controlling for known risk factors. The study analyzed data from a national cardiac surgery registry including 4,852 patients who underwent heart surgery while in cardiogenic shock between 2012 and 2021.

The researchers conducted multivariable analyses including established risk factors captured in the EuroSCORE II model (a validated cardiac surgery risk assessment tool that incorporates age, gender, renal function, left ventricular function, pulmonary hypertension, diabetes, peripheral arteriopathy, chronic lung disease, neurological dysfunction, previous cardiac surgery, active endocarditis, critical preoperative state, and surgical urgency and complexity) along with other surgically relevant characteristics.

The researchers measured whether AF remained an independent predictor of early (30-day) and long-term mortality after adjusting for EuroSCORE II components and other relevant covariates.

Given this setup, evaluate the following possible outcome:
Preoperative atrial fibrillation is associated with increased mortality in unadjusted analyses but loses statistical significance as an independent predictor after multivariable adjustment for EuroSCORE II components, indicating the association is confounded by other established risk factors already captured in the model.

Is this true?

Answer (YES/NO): NO